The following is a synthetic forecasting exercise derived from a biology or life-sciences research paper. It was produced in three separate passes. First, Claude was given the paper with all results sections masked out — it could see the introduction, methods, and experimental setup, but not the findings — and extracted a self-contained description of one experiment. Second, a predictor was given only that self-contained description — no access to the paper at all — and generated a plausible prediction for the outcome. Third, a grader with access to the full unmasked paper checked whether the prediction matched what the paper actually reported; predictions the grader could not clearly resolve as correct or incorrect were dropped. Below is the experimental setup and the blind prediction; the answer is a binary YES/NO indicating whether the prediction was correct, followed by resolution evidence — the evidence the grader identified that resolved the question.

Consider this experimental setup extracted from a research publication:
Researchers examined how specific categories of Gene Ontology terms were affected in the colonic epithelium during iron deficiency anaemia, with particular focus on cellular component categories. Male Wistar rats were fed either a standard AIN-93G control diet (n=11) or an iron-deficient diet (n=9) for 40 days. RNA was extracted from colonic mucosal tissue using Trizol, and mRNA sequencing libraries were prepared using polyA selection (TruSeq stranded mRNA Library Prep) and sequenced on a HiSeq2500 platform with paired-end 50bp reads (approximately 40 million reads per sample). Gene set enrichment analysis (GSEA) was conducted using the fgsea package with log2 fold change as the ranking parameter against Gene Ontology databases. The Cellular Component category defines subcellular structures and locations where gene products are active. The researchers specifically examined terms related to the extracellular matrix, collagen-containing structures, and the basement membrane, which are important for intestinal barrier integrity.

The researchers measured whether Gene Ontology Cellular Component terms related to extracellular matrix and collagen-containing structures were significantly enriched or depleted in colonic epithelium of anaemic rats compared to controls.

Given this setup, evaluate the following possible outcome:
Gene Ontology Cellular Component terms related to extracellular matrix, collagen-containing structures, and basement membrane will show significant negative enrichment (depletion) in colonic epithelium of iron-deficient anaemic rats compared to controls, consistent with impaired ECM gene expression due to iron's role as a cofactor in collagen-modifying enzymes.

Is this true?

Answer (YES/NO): YES